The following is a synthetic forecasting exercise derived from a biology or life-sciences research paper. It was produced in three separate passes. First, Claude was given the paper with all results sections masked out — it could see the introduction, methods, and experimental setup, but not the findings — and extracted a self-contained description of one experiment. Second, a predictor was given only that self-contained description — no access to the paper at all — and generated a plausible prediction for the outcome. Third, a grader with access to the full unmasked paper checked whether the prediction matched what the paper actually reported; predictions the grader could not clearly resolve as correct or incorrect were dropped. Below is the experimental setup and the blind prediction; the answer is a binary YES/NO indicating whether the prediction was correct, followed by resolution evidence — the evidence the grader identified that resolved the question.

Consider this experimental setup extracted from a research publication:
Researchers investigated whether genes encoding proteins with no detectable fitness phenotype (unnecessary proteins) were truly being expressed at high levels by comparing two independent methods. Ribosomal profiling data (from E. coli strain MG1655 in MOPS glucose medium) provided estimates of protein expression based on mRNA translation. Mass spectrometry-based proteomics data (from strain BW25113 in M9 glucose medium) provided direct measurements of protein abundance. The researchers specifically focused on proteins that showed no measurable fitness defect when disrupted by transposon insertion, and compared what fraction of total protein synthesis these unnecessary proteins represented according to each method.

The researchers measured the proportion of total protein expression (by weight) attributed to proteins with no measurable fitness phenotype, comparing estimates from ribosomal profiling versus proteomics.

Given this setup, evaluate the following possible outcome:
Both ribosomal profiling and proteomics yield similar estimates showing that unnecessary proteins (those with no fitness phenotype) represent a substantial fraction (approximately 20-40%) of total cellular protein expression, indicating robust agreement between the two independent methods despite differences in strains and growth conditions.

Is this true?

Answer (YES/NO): YES